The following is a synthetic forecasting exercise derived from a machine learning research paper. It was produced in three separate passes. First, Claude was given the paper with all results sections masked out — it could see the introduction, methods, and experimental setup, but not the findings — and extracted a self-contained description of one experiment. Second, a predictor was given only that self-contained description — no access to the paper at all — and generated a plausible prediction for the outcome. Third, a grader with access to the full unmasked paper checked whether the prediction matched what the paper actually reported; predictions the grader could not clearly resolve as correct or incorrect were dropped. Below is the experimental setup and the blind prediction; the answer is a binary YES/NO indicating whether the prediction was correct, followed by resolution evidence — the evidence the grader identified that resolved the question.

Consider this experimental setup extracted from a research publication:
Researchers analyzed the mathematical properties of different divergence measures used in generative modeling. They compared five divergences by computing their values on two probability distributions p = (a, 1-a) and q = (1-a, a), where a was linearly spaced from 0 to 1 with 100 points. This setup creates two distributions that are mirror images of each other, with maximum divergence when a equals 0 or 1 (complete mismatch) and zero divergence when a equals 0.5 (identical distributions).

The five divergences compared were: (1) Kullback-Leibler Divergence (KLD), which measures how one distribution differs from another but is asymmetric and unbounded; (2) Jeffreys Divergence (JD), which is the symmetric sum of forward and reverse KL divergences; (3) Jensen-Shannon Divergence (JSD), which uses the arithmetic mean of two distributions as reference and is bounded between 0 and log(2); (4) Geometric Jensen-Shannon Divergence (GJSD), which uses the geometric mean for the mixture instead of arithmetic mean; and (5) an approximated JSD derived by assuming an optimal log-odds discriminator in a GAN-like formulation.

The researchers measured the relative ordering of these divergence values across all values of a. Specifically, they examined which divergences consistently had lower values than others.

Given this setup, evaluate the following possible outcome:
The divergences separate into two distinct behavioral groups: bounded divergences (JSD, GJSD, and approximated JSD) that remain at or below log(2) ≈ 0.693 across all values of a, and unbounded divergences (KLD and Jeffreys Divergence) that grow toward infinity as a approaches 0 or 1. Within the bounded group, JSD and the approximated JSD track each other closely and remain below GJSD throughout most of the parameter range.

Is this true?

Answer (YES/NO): NO